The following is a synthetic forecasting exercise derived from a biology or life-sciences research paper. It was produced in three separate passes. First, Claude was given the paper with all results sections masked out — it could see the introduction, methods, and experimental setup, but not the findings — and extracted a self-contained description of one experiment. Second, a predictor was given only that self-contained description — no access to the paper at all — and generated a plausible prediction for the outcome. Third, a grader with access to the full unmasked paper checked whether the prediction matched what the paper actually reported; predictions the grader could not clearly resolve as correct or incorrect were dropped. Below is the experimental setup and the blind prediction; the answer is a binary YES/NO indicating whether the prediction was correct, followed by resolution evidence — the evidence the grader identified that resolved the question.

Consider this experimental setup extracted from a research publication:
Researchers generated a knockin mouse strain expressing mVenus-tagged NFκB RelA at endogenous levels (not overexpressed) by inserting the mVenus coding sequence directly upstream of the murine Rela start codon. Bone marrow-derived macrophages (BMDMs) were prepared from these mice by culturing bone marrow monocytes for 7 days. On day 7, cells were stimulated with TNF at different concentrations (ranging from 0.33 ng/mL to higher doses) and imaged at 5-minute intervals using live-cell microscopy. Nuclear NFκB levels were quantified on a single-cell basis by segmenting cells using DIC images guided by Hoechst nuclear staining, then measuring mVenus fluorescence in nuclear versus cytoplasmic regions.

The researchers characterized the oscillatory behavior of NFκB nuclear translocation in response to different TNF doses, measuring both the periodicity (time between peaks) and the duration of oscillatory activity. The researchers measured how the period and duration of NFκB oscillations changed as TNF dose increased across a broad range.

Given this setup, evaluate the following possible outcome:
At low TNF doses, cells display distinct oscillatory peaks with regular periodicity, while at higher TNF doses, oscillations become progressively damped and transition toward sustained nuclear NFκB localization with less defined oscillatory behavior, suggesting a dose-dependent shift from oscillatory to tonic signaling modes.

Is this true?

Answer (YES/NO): NO